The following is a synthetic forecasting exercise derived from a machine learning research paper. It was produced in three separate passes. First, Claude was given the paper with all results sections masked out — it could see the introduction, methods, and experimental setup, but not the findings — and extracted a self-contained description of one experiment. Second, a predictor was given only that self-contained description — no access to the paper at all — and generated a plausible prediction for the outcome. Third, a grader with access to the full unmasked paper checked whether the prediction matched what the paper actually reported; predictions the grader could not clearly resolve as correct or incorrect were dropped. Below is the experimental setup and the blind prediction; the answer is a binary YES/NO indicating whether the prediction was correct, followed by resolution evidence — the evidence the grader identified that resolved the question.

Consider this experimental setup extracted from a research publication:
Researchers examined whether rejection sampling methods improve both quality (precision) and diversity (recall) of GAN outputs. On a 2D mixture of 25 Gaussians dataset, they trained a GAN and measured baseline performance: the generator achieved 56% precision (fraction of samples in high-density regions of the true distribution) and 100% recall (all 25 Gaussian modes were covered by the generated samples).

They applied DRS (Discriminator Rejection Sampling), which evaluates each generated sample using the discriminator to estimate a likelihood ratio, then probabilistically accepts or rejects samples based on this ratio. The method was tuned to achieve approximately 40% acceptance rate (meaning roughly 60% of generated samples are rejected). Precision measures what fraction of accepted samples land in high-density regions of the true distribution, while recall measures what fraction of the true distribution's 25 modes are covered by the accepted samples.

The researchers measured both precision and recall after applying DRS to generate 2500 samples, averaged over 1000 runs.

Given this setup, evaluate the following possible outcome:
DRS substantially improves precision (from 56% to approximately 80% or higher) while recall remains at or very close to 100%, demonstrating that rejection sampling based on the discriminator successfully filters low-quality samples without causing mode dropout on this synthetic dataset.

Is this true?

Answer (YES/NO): YES